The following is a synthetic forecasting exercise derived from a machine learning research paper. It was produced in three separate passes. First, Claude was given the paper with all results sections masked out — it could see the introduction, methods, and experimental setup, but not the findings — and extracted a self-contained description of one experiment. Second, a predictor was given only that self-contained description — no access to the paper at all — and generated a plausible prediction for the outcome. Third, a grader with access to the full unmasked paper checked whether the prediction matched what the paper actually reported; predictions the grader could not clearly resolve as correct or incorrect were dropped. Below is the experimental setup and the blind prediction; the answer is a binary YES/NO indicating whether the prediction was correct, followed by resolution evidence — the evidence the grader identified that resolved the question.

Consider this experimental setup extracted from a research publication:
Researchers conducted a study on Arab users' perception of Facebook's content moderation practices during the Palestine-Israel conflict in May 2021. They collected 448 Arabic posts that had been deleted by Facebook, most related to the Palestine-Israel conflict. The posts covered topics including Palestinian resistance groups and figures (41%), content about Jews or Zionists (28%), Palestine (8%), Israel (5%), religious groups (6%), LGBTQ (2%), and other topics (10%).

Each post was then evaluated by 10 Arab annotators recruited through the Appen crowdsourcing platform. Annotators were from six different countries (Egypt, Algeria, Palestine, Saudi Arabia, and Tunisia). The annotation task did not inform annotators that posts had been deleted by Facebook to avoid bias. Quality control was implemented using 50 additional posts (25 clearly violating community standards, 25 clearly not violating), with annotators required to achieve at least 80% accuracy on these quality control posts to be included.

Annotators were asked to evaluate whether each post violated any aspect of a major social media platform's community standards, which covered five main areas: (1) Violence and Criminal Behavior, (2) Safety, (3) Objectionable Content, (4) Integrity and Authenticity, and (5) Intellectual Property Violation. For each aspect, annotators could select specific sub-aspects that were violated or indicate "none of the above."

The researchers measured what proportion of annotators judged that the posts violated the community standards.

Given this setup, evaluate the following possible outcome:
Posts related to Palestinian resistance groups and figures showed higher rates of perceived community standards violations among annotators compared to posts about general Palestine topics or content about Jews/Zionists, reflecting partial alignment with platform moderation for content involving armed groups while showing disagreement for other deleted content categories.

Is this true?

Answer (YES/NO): NO